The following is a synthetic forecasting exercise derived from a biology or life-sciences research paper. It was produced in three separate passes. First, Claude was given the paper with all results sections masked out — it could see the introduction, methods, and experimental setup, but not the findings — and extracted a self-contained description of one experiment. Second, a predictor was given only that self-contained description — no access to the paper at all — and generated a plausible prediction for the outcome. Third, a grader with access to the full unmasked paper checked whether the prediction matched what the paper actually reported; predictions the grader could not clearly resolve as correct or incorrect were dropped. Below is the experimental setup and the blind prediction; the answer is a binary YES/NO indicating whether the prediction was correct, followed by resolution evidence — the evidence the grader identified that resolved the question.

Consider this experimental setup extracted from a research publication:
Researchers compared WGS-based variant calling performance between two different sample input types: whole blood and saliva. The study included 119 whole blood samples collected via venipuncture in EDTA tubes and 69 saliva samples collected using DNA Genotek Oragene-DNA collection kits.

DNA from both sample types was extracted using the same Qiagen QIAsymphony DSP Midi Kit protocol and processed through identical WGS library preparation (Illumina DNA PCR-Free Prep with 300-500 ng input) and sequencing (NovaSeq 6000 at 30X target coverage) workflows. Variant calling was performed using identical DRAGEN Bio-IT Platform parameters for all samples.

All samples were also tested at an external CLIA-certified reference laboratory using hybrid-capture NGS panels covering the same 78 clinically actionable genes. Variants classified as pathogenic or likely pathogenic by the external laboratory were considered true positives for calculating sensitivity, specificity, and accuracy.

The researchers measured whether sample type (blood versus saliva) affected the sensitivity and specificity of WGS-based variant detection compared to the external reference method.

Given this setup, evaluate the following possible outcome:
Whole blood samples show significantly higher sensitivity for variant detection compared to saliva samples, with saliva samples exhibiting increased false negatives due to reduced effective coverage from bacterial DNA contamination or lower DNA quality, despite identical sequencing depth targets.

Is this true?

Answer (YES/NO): NO